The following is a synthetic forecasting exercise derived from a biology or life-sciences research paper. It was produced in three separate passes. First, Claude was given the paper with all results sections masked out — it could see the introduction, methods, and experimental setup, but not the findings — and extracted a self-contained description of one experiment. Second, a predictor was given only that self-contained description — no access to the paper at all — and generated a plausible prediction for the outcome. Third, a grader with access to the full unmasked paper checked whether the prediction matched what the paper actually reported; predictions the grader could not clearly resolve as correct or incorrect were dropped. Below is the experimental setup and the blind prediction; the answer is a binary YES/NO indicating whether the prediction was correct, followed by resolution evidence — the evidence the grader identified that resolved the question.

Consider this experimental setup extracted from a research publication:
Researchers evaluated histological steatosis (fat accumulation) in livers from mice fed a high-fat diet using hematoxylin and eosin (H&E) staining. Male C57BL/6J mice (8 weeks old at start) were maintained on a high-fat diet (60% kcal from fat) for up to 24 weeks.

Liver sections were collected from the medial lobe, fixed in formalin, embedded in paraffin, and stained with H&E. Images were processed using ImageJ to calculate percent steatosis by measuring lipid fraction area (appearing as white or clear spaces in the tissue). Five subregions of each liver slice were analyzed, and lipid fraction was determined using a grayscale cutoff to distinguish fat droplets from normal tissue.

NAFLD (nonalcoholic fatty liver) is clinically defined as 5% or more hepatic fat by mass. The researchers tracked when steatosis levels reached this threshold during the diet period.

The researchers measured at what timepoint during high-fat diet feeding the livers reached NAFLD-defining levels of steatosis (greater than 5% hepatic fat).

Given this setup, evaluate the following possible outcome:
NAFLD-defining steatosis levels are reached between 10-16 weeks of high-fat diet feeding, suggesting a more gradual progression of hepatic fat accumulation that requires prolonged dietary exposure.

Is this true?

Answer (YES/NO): NO